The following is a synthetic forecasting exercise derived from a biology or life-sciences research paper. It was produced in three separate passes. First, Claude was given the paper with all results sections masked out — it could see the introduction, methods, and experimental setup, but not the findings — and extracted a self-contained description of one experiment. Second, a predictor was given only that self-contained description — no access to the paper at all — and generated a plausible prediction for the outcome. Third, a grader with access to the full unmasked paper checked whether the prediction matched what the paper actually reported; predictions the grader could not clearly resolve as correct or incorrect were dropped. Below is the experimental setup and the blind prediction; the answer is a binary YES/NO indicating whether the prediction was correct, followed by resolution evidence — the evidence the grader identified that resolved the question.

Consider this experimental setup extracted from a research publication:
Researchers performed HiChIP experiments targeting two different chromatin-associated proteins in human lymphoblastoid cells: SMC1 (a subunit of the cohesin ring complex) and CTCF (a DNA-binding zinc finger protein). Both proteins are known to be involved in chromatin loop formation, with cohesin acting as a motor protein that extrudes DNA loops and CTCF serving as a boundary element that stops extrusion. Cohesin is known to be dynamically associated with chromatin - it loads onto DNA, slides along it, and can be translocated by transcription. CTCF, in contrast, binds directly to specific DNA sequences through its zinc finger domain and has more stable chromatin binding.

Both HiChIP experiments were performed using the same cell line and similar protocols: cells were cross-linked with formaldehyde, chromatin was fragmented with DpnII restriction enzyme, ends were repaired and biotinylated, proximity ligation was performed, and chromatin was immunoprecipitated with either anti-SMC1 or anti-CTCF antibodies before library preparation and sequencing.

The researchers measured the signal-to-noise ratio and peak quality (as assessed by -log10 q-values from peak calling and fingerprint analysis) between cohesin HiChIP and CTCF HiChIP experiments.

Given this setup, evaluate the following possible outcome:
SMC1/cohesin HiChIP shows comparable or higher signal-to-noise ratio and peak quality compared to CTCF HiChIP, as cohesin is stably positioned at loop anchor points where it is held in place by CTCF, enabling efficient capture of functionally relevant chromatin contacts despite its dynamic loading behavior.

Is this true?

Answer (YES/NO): NO